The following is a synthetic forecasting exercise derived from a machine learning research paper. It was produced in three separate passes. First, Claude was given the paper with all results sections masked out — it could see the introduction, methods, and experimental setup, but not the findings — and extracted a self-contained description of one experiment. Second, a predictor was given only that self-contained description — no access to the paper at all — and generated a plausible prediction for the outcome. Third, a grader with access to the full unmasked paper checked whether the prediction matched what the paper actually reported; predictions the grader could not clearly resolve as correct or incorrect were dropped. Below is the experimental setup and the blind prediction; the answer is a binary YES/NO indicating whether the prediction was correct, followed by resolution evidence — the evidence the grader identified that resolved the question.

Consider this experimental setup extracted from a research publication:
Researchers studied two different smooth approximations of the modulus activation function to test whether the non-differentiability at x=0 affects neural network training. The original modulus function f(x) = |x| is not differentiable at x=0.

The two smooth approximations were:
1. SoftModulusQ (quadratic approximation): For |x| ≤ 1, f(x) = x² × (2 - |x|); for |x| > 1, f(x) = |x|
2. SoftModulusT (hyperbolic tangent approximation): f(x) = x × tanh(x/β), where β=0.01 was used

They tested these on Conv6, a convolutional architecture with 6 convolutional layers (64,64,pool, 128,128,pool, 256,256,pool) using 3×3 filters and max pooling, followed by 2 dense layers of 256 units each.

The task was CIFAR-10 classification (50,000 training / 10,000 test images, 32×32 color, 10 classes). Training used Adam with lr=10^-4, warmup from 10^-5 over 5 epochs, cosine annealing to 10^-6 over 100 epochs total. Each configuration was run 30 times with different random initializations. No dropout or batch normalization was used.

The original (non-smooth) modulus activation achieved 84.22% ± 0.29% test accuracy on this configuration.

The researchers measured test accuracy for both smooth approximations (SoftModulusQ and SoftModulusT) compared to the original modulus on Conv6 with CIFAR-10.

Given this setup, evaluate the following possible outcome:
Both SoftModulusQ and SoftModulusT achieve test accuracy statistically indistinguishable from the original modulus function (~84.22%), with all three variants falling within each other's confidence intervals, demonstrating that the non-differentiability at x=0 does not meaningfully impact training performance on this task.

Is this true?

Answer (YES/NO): NO